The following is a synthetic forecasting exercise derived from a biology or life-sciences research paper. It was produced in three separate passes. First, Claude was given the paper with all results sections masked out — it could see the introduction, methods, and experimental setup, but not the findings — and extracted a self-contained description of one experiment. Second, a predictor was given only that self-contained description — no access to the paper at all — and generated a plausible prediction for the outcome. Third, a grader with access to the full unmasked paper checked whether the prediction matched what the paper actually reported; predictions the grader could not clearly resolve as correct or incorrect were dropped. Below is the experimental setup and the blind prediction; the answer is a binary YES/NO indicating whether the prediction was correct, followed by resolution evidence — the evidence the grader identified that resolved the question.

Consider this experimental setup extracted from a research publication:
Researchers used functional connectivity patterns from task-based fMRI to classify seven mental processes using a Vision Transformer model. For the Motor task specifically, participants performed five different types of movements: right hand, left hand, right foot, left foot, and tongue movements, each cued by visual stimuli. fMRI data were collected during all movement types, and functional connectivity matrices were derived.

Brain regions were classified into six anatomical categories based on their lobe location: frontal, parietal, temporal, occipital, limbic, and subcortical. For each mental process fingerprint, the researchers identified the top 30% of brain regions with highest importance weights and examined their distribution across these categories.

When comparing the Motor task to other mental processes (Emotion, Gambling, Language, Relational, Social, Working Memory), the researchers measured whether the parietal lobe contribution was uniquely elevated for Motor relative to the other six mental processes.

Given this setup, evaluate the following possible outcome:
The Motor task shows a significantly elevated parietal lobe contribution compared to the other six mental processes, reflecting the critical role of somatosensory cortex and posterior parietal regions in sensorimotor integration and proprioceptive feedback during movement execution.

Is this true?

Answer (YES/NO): NO